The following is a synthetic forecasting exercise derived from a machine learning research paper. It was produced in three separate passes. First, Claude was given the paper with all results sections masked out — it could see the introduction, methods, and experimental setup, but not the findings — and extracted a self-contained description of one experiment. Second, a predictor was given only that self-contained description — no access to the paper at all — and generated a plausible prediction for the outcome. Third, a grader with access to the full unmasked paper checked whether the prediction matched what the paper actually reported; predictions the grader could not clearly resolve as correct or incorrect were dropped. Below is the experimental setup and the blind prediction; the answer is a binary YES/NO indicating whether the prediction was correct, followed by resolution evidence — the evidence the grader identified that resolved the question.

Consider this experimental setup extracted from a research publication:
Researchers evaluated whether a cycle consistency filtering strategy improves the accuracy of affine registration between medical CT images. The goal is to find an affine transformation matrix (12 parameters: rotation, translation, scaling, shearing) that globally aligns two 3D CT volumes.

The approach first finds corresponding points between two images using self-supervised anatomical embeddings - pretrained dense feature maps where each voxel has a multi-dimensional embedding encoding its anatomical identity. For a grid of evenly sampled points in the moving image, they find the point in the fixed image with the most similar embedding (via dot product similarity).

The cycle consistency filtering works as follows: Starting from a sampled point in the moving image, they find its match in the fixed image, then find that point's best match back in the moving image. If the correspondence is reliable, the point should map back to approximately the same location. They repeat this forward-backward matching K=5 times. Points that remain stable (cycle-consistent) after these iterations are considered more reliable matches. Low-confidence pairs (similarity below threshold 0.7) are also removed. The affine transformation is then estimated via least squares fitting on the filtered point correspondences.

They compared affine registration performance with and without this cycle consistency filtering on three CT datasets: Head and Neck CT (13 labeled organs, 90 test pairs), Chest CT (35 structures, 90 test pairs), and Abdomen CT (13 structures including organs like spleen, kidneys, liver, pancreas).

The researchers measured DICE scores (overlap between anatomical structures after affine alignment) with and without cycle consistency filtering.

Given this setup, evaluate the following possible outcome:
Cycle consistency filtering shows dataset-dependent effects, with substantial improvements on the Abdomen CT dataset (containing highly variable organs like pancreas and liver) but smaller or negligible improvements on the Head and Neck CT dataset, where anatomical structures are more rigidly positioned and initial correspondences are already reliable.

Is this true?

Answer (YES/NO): NO